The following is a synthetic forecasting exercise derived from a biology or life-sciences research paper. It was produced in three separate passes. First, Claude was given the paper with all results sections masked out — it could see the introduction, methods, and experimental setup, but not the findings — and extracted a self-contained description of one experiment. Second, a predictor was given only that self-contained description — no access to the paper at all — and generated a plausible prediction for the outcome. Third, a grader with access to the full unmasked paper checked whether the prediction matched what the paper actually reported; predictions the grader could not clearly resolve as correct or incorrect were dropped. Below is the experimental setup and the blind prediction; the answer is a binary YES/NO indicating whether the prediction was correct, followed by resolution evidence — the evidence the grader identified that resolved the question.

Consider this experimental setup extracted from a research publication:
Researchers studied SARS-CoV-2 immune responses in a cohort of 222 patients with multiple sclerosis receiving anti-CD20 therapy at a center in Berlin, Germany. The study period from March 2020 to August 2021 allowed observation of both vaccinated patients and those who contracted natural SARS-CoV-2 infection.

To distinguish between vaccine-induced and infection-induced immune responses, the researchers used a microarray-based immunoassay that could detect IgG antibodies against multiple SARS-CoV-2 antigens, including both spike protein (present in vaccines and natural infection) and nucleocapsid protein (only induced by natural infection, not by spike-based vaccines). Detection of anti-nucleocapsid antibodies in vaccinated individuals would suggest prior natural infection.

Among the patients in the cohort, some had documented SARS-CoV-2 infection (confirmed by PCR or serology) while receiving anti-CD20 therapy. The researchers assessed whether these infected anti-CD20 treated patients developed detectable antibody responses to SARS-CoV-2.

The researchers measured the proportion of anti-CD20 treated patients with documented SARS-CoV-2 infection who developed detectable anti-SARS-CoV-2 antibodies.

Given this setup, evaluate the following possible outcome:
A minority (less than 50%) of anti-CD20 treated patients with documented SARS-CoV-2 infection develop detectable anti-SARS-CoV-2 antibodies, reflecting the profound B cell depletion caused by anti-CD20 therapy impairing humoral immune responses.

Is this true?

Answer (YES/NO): NO